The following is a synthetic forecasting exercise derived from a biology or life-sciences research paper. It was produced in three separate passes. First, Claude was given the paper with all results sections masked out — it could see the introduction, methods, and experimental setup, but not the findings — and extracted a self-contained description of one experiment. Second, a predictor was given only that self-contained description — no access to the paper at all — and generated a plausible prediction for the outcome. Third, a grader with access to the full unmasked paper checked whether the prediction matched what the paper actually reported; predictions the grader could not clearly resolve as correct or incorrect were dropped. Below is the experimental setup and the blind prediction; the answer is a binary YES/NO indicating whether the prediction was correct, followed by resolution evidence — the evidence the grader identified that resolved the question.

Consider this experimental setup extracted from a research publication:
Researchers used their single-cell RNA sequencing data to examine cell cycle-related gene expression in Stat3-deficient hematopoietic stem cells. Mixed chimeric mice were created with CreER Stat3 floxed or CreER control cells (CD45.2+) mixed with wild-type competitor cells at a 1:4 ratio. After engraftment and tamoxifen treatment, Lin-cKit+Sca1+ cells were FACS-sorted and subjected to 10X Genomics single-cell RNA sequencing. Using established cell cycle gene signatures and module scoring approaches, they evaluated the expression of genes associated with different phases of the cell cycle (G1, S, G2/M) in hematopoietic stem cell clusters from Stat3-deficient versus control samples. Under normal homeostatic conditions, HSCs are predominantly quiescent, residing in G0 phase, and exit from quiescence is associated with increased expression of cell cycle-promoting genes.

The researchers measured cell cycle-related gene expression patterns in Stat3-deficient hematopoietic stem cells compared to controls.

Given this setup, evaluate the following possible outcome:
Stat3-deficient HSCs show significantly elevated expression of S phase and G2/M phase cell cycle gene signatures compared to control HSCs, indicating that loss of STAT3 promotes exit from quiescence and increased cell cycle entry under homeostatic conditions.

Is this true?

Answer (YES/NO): NO